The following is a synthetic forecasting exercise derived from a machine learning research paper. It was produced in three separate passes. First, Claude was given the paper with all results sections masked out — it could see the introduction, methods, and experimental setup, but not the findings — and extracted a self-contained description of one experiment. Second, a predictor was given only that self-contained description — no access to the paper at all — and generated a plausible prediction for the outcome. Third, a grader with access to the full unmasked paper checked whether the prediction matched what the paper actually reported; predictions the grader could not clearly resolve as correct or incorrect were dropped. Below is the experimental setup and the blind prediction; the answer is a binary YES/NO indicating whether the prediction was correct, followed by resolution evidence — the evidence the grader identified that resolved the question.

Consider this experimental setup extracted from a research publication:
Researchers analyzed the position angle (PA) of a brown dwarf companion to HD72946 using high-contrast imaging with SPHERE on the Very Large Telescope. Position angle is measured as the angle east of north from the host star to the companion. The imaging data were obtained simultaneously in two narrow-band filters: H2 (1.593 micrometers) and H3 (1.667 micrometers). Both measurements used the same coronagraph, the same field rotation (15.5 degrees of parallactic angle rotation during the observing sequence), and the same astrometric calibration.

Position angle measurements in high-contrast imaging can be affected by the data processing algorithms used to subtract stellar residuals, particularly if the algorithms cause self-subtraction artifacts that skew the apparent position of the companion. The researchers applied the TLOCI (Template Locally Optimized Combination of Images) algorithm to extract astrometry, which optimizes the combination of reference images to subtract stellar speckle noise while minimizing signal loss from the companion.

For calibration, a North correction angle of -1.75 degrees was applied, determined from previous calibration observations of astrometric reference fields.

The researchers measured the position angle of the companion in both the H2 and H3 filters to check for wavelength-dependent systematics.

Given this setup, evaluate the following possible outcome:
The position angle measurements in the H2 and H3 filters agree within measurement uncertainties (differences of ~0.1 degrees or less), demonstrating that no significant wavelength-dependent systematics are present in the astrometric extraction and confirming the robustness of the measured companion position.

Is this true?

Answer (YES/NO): YES